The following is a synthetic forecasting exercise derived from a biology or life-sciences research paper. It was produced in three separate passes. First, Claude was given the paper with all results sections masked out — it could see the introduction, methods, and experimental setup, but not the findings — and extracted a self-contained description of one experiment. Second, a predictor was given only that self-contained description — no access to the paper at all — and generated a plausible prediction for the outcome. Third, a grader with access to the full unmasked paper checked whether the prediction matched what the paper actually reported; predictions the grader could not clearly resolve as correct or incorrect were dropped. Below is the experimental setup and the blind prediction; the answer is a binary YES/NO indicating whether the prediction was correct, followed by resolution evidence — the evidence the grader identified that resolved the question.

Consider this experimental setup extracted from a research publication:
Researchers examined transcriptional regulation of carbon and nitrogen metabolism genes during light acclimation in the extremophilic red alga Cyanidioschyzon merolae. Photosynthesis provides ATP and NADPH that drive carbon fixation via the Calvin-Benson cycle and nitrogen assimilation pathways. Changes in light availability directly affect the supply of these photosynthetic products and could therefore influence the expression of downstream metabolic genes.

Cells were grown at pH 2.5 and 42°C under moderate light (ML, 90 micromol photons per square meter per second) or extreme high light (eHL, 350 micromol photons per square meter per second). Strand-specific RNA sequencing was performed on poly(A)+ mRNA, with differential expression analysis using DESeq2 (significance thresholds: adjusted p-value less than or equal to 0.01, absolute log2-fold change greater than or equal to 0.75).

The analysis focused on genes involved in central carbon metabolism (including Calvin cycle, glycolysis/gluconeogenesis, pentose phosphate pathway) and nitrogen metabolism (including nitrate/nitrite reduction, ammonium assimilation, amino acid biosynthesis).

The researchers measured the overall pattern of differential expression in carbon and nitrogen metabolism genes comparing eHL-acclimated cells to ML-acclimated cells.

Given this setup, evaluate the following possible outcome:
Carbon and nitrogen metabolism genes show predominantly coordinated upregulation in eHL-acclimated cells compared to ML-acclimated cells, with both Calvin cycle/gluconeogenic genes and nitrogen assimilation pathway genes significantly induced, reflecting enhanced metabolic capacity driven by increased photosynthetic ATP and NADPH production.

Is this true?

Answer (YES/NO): NO